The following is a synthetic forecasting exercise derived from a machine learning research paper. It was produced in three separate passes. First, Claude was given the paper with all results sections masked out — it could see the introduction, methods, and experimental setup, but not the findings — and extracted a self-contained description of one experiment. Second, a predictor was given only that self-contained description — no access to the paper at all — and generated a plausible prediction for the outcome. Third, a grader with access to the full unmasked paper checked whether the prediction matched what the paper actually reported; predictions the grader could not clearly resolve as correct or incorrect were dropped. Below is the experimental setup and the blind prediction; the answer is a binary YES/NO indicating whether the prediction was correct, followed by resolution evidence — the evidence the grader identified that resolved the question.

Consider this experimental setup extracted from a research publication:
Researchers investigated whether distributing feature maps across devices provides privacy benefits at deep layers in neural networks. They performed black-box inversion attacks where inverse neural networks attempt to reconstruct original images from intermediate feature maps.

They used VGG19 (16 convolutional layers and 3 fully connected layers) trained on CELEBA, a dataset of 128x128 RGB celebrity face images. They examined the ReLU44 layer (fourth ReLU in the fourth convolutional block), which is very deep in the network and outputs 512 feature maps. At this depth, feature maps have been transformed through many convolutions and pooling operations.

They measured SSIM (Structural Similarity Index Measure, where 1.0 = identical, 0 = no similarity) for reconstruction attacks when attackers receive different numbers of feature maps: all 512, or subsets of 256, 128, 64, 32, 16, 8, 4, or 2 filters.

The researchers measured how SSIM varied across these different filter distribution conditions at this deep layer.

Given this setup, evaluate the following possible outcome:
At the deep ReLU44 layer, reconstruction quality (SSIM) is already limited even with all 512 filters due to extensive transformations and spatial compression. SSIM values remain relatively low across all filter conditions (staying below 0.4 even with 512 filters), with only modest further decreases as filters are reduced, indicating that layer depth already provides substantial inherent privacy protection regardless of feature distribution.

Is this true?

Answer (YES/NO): NO